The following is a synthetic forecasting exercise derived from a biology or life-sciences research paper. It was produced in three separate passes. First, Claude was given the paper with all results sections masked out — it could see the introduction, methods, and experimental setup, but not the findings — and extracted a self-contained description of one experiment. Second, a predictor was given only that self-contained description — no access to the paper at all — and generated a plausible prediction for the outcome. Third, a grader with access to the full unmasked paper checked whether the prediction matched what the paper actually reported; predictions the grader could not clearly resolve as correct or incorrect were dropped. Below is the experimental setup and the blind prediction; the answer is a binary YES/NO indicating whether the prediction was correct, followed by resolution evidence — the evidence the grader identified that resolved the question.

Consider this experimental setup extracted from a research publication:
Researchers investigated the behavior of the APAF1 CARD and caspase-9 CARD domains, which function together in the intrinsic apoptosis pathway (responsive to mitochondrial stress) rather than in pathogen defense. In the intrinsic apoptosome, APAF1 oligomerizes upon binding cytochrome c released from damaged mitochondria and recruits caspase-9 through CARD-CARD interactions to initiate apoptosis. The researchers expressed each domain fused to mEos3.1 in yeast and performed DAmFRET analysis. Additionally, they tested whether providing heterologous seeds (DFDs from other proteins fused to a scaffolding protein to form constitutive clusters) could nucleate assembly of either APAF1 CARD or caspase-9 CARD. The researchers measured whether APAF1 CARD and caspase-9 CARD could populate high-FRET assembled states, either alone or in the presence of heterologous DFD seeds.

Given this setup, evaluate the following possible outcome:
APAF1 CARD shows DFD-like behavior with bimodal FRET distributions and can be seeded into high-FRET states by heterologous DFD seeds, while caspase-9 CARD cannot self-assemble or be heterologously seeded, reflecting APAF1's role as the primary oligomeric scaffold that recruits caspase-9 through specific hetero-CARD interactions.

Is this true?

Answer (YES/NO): NO